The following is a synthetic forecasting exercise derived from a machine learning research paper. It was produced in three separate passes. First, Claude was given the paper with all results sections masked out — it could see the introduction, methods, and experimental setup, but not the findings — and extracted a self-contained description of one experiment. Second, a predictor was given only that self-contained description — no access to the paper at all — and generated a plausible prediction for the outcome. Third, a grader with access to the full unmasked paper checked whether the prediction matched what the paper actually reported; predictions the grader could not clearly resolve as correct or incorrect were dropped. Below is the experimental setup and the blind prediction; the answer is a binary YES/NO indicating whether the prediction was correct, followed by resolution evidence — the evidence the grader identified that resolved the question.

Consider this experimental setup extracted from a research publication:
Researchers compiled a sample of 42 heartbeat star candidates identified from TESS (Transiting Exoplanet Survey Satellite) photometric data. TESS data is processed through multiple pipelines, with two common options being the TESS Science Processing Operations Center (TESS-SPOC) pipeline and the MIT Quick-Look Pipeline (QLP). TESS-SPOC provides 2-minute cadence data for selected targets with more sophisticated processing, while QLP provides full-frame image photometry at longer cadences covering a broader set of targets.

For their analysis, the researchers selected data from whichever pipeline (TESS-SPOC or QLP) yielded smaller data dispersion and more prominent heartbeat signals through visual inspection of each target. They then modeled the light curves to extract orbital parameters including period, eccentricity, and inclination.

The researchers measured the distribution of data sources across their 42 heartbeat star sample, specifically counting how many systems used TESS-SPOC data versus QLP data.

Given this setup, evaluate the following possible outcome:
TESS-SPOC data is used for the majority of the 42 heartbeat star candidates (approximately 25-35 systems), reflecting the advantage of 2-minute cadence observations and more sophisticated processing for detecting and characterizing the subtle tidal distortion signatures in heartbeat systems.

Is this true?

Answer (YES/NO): NO